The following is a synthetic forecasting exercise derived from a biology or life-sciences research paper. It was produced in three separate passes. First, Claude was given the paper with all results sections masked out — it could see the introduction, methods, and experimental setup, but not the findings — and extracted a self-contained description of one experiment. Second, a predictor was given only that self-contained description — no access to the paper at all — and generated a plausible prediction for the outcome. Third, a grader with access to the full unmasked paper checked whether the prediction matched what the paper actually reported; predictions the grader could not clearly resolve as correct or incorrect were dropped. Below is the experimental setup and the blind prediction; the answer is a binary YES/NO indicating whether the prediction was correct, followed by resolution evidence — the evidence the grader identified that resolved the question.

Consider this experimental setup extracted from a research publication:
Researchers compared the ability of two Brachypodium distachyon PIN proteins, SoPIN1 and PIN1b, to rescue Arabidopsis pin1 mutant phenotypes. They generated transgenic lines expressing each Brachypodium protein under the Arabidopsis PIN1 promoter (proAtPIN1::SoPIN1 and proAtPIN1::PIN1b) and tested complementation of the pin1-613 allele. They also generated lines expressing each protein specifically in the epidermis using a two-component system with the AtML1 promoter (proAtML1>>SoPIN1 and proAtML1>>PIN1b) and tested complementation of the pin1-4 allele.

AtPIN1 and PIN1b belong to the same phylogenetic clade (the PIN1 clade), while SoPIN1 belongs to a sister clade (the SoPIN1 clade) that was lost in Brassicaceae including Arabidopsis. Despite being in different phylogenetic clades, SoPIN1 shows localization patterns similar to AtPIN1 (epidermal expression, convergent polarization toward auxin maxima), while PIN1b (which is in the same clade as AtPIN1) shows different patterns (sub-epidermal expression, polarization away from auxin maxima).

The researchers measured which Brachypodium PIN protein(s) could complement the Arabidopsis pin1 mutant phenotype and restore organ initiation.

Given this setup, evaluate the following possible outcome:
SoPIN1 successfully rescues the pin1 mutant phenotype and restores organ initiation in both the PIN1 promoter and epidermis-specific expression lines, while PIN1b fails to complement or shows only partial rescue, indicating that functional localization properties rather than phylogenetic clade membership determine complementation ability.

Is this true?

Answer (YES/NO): NO